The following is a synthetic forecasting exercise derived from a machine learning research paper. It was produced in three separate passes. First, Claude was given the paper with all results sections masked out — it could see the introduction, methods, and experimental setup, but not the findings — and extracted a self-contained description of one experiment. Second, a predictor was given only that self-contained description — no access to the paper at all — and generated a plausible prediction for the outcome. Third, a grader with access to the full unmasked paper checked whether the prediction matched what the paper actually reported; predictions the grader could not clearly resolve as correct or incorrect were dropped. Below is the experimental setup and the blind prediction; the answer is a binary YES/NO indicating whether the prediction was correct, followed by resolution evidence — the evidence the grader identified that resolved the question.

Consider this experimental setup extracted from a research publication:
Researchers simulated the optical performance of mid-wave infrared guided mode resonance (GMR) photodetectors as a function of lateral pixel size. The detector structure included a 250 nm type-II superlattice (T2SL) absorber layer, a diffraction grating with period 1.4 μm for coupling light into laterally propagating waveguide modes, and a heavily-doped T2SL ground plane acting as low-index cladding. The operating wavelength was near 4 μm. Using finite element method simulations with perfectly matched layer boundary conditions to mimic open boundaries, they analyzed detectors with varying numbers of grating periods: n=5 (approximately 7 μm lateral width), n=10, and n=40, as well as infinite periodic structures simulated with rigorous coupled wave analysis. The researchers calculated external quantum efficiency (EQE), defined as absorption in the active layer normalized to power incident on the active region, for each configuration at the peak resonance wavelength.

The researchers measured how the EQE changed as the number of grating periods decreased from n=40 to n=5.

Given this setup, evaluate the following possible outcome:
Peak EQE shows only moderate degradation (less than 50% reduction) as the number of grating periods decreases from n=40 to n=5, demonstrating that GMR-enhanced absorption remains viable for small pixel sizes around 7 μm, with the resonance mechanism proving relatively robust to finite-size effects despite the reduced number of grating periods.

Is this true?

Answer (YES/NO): NO